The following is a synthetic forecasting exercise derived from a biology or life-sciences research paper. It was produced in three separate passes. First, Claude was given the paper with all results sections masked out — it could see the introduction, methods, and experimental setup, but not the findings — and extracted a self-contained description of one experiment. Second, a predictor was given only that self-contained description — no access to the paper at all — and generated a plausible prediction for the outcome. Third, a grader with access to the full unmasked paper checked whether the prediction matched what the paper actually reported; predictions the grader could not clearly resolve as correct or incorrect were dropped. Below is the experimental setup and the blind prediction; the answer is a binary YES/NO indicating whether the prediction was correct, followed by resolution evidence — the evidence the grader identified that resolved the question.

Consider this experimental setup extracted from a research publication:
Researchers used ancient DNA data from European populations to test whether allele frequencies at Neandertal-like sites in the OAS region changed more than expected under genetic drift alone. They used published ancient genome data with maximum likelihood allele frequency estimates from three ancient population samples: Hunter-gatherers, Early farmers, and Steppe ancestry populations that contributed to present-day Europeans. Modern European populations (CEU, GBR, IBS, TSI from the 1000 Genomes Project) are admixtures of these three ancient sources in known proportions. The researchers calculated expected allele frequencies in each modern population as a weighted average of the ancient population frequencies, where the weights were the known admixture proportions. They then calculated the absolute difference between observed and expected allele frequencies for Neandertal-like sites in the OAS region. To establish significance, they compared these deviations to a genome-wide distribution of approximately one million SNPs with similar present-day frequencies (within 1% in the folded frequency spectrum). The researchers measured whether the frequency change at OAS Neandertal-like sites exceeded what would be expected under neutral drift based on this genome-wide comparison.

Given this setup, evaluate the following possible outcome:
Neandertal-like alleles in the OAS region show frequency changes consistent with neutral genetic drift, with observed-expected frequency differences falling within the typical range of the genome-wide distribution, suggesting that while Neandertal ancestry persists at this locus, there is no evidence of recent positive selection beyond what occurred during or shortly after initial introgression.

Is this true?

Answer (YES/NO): NO